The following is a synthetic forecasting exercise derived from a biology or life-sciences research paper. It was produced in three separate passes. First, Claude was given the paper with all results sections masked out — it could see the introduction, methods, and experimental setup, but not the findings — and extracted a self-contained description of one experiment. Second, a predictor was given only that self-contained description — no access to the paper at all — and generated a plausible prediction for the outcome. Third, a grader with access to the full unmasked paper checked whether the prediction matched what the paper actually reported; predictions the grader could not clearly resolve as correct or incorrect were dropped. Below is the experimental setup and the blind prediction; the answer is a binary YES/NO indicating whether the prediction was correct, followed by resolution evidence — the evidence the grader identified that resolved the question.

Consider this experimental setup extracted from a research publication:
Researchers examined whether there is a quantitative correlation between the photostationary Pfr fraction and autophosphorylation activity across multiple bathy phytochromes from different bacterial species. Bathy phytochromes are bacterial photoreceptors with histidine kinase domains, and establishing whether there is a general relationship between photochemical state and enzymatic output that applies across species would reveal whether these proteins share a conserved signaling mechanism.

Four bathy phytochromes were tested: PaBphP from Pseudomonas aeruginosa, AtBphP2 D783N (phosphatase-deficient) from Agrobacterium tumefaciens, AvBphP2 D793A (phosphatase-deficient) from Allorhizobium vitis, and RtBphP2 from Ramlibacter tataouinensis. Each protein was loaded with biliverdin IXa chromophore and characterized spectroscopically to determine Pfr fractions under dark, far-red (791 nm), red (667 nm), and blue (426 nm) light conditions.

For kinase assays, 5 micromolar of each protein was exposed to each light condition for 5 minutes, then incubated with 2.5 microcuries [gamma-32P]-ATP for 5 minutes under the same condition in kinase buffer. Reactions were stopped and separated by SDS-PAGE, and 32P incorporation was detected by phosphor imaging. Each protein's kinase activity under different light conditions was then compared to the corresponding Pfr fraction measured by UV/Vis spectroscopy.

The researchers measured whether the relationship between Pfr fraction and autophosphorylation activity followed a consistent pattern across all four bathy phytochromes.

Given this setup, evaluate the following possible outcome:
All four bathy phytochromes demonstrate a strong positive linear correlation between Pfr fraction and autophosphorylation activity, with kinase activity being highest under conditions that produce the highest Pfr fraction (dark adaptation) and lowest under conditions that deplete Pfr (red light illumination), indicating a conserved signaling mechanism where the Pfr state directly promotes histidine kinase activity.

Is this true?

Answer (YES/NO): NO